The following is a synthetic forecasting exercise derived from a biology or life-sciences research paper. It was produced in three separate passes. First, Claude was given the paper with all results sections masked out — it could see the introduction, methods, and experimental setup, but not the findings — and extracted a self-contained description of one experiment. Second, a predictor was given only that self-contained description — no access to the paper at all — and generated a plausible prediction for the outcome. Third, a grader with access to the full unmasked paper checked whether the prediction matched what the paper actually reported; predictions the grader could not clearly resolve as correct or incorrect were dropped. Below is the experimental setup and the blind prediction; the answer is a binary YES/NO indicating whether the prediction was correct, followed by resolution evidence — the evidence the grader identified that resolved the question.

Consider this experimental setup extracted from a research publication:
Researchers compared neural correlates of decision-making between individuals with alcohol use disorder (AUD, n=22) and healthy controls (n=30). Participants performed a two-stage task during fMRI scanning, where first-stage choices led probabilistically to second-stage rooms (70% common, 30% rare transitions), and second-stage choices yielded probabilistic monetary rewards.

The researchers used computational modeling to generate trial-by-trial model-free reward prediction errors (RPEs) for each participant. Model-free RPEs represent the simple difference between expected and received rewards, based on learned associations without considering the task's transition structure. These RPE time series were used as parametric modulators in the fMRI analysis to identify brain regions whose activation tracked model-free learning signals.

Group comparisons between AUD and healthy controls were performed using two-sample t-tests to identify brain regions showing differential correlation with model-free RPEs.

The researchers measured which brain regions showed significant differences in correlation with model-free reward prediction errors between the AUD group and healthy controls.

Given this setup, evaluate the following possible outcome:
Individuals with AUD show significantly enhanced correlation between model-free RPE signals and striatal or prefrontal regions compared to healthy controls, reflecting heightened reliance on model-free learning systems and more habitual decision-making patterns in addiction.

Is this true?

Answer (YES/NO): NO